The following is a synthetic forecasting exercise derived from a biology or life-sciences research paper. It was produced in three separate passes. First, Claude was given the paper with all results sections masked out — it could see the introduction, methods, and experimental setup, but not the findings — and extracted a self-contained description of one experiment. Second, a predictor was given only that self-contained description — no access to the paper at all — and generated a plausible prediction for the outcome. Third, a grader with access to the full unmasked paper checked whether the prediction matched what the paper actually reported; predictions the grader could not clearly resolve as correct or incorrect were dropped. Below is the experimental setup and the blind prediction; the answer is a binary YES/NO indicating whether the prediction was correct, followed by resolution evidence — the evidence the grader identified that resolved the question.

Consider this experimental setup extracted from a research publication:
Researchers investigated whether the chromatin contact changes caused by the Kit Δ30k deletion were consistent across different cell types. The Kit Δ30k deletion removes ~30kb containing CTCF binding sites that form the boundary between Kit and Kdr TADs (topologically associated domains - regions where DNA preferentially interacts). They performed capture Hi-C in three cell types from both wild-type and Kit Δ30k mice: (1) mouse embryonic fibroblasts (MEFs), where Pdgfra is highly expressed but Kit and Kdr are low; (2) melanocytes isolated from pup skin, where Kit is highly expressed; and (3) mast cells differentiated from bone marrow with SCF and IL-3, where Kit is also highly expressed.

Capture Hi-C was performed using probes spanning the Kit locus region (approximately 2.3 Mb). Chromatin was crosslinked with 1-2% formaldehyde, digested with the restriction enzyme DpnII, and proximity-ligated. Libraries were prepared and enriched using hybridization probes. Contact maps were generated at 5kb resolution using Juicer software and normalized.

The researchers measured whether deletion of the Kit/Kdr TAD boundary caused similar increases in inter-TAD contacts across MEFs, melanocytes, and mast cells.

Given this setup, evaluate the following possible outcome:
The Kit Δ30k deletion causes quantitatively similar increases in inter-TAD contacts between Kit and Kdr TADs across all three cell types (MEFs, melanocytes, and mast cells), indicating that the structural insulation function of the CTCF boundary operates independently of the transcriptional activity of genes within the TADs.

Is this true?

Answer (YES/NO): NO